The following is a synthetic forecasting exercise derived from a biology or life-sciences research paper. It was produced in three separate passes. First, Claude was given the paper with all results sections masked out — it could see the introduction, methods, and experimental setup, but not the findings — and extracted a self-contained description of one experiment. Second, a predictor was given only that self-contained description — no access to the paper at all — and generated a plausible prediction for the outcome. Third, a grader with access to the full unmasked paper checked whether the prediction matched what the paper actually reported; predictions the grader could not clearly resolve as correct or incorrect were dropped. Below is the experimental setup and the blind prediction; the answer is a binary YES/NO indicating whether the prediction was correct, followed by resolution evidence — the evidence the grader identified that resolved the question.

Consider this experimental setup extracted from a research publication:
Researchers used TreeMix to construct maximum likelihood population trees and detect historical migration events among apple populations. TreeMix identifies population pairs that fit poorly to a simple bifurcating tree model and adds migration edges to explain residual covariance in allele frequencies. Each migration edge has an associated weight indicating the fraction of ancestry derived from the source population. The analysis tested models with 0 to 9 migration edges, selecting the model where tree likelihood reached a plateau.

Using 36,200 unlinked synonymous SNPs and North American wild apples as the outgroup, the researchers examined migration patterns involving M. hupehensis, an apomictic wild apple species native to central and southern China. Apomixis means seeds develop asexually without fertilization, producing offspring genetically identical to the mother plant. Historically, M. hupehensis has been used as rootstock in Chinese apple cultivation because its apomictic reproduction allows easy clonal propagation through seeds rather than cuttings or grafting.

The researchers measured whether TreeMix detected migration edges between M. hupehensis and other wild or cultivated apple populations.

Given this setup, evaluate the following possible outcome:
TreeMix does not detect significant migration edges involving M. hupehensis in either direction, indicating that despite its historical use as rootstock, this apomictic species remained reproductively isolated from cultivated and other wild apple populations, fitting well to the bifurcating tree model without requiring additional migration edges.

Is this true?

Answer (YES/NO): NO